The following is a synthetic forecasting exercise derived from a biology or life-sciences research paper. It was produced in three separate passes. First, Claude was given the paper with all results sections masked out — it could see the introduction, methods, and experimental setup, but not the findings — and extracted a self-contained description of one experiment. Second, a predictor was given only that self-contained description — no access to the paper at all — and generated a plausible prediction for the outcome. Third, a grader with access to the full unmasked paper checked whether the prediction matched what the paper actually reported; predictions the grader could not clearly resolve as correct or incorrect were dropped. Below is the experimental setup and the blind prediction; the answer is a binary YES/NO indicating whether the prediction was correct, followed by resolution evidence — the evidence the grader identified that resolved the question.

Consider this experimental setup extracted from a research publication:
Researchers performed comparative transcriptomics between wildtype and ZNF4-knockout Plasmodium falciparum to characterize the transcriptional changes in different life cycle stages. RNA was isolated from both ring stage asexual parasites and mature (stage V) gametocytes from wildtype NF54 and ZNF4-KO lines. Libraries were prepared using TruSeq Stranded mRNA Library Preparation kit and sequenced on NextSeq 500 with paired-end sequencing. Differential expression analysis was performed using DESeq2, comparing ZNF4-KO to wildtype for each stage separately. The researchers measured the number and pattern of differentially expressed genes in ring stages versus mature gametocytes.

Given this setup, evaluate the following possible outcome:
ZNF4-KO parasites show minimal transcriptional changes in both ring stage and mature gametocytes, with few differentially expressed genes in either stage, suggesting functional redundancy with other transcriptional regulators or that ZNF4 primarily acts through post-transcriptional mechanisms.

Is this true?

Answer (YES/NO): NO